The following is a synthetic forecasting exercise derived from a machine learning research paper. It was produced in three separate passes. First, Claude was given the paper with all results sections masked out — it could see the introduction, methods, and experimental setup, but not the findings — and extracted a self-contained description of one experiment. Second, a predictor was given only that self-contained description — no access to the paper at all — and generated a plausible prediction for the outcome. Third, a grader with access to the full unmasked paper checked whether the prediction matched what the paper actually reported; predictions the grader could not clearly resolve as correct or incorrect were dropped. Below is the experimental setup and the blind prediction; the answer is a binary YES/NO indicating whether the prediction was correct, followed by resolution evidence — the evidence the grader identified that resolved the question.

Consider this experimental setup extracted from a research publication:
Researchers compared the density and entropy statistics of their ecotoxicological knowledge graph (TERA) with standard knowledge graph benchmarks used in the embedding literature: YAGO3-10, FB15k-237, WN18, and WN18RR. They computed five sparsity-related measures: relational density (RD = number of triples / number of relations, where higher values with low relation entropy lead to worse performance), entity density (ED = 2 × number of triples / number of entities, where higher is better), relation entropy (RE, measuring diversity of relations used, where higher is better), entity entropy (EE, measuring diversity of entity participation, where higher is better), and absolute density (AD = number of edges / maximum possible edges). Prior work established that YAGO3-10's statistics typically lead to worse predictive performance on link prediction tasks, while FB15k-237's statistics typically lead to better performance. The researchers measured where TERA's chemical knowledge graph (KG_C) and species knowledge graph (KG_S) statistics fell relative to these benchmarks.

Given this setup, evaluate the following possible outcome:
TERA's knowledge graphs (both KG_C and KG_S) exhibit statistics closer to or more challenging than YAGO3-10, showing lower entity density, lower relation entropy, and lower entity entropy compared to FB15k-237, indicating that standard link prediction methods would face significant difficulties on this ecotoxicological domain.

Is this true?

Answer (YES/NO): NO